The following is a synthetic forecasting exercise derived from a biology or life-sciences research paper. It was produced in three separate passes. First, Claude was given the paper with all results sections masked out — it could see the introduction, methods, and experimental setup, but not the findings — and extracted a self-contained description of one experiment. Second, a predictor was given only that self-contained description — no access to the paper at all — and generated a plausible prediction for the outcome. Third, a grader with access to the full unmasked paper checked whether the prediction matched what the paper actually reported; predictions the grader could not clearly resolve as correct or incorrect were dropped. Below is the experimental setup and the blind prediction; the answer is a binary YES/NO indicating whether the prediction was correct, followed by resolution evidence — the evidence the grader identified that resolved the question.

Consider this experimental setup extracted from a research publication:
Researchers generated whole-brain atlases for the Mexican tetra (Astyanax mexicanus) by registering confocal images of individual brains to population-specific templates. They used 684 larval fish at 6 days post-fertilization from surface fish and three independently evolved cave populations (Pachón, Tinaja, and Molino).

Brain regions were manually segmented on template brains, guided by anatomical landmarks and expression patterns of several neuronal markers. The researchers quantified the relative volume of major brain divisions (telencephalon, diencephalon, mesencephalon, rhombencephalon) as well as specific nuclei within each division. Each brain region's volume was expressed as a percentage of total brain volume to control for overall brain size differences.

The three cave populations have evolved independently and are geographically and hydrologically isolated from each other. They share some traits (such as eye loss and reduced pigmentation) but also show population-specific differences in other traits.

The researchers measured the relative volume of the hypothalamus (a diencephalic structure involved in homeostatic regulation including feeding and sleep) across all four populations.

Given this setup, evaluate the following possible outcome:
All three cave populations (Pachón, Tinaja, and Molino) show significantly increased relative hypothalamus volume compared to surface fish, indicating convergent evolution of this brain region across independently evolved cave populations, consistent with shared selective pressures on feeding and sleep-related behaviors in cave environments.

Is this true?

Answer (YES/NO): YES